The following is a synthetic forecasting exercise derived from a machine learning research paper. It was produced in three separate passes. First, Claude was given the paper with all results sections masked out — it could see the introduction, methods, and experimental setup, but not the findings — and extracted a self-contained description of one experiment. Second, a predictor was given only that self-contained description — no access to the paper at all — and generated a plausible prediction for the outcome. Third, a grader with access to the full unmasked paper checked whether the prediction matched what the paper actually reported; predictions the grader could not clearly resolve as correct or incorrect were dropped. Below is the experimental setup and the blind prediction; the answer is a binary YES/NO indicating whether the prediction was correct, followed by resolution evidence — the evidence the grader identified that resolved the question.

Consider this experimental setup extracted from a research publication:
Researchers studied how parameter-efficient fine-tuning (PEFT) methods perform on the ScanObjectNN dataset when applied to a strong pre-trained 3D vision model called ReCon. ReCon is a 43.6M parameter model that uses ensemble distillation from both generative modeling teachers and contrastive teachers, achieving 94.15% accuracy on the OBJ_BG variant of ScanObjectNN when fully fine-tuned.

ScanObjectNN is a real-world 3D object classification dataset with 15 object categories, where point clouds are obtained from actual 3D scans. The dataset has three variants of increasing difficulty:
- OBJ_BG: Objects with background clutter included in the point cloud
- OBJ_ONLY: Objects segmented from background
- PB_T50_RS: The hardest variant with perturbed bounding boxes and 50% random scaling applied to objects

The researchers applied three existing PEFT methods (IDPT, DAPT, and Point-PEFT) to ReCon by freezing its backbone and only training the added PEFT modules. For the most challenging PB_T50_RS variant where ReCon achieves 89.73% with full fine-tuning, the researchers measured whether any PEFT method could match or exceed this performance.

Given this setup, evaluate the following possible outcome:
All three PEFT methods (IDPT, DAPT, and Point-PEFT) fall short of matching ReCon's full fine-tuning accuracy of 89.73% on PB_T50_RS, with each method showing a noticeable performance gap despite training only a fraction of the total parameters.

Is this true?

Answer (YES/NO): YES